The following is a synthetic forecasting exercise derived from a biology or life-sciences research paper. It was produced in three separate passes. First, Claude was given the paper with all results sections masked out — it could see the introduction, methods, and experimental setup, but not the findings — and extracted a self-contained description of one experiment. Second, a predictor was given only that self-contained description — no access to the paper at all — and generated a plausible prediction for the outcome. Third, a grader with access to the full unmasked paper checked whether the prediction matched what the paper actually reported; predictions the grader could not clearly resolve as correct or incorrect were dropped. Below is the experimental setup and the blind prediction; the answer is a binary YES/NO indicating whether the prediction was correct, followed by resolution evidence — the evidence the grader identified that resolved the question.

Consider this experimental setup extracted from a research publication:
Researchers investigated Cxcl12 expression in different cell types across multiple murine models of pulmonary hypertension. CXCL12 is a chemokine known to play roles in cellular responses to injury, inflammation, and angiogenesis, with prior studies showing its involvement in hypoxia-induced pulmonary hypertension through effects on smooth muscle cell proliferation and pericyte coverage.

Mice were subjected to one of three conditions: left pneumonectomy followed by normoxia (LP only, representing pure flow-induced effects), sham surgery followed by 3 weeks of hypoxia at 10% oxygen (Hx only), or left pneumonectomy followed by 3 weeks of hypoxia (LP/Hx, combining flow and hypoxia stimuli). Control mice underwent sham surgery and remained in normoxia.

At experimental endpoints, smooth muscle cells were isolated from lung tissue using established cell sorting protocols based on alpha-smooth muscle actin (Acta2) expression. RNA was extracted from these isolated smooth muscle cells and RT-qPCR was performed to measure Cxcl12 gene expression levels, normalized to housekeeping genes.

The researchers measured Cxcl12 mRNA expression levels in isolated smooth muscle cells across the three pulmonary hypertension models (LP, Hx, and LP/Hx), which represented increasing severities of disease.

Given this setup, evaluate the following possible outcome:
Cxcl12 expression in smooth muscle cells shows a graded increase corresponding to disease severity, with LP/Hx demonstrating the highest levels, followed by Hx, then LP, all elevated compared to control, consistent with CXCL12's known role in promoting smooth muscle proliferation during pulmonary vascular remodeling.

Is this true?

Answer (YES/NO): YES